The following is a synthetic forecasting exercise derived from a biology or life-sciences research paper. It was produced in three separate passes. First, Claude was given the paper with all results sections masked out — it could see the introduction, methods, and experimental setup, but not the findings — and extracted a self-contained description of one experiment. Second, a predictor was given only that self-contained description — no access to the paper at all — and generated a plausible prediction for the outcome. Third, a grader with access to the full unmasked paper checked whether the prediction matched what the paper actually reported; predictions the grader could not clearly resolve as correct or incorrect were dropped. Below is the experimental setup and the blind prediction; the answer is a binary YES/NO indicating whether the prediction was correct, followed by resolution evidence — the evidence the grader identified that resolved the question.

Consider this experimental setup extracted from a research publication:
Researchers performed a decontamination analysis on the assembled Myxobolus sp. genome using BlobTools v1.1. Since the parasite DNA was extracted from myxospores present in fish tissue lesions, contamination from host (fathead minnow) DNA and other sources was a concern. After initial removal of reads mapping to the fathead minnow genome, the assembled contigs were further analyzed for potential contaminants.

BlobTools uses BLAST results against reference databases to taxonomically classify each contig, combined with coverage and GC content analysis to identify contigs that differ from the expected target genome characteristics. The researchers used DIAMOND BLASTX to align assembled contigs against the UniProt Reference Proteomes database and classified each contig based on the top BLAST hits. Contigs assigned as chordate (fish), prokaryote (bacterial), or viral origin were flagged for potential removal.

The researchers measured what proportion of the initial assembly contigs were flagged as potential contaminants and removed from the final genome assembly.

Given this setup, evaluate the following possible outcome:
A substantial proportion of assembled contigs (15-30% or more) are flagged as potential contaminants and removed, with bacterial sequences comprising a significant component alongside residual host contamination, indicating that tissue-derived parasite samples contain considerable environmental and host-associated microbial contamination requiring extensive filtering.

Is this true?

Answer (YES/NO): NO